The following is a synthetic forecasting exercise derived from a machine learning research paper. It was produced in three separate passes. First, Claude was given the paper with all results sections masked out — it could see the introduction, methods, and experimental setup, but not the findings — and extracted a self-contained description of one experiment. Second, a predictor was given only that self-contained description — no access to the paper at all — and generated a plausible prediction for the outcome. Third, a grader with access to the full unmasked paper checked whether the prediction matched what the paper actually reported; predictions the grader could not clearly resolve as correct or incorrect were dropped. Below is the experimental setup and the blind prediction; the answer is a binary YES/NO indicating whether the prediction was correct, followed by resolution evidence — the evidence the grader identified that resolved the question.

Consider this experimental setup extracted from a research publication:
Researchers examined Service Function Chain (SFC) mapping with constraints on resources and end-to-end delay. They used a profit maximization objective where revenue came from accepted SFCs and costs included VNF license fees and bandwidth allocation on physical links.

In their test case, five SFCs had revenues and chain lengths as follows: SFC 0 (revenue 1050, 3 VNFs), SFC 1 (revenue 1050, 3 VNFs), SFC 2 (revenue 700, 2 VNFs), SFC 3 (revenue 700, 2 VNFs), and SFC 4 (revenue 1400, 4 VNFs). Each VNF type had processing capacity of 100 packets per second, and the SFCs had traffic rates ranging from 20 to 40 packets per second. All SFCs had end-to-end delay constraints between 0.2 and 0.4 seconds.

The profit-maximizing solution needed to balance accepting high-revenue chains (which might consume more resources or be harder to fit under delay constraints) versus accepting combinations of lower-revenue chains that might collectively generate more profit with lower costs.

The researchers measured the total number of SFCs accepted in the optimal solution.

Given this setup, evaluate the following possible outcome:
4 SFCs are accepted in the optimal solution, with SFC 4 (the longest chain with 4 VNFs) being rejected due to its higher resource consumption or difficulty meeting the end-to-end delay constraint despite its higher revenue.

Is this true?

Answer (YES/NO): NO